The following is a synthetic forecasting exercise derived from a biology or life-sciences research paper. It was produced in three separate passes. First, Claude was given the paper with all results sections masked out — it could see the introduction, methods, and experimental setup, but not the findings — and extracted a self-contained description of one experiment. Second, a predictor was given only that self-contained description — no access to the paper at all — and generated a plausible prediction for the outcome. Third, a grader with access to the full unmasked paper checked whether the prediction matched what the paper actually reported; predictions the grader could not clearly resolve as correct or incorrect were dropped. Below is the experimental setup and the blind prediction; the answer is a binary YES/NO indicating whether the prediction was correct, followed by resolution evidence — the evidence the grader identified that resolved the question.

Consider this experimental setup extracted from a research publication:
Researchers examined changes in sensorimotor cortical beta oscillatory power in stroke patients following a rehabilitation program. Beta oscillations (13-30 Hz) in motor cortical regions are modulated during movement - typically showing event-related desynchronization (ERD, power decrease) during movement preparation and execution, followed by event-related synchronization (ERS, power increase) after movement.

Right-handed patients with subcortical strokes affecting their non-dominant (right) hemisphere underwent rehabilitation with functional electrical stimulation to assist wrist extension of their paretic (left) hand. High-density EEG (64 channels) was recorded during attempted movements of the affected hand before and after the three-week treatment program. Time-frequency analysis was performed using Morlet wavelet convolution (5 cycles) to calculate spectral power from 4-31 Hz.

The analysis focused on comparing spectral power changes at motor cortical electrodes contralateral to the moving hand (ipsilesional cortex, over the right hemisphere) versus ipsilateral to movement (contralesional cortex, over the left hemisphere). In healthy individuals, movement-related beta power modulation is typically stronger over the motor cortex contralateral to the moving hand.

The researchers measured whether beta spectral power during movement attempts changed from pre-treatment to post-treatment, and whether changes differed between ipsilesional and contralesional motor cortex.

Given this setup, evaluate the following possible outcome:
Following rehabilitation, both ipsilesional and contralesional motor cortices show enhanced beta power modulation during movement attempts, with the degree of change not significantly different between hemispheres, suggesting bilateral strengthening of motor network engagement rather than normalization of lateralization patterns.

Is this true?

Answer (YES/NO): NO